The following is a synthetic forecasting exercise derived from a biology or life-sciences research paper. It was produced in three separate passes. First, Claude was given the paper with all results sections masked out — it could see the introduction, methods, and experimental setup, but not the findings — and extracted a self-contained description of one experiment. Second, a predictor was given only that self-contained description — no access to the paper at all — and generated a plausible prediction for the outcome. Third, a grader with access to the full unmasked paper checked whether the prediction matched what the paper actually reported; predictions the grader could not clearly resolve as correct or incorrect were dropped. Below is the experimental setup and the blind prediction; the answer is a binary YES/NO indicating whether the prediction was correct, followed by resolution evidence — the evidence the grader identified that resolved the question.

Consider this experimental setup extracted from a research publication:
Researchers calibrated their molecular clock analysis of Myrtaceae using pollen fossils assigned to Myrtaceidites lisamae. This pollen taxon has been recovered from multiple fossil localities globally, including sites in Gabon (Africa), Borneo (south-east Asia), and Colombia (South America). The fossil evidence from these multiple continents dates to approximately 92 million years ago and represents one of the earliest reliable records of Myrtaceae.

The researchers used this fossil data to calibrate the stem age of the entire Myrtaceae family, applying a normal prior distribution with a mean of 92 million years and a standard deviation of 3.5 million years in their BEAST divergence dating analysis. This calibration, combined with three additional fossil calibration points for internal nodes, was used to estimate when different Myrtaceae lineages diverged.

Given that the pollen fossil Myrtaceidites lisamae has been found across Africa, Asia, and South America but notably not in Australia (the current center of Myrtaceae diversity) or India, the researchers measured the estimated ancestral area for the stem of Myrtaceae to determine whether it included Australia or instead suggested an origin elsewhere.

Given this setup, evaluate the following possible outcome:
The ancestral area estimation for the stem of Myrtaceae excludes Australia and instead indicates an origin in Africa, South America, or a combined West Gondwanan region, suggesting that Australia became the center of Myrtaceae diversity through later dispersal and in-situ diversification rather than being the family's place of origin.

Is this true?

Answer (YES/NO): YES